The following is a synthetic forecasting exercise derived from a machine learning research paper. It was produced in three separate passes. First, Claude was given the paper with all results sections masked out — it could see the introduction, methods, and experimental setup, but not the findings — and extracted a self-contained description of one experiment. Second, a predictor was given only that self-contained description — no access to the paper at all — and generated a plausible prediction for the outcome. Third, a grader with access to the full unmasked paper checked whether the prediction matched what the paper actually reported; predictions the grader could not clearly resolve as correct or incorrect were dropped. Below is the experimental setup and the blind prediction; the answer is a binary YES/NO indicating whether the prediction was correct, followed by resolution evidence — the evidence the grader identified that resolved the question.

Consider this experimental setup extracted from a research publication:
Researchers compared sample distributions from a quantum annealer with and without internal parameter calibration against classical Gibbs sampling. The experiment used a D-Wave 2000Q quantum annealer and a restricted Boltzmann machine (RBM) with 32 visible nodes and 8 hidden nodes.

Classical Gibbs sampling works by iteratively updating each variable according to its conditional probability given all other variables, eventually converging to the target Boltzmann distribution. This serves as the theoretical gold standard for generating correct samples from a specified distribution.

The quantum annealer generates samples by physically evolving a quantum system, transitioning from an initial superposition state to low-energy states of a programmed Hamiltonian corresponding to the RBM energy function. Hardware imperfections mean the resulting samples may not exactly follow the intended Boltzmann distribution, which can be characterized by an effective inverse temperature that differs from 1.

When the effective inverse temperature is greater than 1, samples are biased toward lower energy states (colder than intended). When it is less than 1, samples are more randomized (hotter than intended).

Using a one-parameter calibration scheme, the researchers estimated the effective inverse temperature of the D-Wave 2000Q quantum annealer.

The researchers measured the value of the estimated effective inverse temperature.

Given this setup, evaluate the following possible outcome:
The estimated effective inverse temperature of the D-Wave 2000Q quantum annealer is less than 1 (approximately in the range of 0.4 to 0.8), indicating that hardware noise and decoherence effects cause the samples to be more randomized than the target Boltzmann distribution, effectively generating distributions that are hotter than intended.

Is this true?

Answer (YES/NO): NO